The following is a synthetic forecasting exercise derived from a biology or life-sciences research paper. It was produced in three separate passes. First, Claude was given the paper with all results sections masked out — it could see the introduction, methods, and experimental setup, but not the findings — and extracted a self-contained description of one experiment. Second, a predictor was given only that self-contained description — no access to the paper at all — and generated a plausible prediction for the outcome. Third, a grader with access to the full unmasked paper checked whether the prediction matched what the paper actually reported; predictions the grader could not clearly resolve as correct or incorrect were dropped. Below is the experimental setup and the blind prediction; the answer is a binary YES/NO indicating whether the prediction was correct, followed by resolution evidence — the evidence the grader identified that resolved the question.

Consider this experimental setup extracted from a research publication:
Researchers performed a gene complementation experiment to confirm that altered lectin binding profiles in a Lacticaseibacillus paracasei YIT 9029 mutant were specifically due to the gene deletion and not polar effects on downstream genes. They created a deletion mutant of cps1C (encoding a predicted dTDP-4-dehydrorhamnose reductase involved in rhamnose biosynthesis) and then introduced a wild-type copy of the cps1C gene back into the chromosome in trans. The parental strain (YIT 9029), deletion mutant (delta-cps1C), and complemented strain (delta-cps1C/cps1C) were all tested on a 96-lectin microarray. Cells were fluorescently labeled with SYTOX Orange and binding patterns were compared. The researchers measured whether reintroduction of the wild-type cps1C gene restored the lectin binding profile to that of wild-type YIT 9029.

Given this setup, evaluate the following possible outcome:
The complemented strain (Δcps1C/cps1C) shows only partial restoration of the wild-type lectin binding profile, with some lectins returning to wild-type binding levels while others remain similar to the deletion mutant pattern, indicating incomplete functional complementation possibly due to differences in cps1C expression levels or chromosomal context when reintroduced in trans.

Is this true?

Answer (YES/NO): NO